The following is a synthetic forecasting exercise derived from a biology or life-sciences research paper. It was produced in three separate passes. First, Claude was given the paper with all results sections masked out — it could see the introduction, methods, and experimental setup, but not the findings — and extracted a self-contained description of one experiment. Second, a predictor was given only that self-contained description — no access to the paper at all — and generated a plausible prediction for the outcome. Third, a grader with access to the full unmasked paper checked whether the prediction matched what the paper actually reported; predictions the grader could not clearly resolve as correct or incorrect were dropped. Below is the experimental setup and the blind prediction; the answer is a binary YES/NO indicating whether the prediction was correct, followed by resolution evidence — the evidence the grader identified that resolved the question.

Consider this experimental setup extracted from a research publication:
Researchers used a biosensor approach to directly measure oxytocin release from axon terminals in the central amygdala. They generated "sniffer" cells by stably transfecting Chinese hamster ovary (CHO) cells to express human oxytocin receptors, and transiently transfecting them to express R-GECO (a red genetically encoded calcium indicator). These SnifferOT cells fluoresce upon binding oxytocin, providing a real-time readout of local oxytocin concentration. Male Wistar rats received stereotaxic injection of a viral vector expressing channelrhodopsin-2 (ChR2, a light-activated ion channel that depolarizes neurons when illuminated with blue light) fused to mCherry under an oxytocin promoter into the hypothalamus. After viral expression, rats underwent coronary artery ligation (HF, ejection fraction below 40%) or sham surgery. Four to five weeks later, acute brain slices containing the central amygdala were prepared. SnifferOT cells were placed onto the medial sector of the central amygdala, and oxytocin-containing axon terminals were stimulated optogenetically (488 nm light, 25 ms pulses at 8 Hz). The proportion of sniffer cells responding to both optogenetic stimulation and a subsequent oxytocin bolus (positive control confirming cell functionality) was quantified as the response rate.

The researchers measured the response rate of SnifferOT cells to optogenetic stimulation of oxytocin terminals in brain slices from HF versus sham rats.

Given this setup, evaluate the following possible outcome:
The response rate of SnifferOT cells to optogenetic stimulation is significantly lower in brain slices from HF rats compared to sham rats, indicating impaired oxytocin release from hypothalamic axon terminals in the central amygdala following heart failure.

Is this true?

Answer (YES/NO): NO